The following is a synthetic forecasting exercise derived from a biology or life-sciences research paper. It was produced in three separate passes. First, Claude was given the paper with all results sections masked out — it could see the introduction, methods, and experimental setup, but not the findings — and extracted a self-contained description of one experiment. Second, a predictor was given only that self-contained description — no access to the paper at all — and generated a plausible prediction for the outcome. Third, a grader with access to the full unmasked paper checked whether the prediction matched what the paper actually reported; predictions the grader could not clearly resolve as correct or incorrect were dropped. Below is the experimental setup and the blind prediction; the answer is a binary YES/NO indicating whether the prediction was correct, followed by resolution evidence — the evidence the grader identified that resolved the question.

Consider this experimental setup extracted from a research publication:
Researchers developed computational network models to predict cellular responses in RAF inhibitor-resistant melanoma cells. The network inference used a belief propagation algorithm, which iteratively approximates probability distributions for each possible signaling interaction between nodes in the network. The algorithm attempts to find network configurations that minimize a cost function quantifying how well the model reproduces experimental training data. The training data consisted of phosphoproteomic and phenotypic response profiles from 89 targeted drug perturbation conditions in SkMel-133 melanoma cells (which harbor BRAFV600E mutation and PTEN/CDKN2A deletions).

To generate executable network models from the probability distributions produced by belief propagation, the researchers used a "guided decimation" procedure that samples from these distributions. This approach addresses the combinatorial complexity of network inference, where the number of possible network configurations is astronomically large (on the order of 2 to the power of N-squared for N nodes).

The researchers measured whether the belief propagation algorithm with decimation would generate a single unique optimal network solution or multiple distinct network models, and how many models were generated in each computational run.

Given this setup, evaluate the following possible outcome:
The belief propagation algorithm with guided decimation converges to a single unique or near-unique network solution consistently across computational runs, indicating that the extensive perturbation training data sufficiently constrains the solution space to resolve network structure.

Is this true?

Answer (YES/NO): NO